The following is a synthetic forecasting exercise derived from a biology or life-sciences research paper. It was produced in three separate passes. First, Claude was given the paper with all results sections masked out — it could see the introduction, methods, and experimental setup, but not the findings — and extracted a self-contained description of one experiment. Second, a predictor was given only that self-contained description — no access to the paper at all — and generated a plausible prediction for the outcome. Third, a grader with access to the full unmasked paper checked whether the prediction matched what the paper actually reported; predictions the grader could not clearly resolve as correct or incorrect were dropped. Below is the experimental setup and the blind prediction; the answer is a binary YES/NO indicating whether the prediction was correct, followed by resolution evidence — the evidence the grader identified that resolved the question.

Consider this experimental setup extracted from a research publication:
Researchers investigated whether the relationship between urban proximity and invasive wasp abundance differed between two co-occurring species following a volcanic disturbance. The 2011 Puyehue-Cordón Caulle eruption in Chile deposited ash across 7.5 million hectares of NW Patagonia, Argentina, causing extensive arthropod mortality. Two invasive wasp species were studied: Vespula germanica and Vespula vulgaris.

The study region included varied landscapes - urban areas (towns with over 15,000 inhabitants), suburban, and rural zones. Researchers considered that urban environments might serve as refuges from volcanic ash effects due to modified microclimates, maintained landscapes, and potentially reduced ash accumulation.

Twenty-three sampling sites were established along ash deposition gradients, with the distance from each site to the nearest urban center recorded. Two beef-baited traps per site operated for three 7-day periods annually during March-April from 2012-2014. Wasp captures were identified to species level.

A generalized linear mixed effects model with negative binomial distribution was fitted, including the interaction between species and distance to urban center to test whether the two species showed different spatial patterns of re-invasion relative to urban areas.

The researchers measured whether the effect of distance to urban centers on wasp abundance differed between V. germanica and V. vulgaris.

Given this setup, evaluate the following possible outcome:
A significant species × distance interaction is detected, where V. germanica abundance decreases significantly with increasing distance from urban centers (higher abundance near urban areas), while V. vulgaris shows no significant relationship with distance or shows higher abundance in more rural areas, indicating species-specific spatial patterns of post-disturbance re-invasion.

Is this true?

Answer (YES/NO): NO